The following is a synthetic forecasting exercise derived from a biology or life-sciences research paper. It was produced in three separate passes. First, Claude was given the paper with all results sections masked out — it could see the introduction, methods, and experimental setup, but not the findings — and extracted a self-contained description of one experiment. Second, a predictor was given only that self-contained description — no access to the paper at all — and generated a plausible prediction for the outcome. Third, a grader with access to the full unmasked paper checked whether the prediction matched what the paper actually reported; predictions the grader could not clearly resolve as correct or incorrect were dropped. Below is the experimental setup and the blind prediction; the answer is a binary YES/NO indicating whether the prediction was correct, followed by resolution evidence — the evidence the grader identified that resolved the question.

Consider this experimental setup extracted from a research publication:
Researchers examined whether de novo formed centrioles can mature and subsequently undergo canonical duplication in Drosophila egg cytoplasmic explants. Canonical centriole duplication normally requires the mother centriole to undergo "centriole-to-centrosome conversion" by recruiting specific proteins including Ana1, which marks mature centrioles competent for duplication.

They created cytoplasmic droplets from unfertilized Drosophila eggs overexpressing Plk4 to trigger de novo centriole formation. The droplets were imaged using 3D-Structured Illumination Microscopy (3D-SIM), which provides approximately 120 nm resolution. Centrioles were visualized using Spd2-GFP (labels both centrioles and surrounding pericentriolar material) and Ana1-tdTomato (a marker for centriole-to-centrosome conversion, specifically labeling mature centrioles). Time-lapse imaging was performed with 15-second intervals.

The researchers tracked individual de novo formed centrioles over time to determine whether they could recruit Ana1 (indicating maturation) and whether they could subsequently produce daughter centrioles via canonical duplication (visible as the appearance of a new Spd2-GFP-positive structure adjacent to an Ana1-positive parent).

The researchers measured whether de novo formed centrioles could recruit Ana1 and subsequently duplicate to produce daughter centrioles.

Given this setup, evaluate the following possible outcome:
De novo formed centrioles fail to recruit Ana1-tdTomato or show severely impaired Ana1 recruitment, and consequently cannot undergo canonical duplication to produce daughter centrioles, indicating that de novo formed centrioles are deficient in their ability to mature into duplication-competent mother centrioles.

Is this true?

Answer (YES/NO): NO